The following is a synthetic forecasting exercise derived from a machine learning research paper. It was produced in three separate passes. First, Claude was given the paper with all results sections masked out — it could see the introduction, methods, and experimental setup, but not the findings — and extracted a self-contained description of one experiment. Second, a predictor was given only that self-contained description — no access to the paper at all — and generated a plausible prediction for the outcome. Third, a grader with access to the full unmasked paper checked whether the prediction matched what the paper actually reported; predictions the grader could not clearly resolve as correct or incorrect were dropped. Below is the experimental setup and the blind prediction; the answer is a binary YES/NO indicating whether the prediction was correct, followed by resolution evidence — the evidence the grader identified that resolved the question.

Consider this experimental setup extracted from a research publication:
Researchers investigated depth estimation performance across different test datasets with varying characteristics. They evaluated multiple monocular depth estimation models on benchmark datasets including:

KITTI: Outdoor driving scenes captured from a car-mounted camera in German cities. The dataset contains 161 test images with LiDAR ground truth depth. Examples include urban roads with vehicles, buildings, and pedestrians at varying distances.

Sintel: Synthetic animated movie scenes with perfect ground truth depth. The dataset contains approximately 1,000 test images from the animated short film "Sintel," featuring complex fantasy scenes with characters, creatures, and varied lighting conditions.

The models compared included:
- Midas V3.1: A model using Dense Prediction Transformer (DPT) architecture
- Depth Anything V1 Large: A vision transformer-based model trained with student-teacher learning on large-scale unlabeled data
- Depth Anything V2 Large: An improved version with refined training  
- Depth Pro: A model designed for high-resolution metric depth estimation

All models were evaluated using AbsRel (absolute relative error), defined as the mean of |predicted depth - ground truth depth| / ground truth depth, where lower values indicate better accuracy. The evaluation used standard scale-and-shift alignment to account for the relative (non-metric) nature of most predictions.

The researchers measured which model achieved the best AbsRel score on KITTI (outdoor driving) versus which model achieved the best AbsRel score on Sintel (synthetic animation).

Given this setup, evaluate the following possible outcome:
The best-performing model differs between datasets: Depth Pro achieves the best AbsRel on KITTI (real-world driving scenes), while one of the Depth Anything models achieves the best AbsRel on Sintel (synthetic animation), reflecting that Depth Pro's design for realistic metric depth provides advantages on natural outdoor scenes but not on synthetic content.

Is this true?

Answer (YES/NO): YES